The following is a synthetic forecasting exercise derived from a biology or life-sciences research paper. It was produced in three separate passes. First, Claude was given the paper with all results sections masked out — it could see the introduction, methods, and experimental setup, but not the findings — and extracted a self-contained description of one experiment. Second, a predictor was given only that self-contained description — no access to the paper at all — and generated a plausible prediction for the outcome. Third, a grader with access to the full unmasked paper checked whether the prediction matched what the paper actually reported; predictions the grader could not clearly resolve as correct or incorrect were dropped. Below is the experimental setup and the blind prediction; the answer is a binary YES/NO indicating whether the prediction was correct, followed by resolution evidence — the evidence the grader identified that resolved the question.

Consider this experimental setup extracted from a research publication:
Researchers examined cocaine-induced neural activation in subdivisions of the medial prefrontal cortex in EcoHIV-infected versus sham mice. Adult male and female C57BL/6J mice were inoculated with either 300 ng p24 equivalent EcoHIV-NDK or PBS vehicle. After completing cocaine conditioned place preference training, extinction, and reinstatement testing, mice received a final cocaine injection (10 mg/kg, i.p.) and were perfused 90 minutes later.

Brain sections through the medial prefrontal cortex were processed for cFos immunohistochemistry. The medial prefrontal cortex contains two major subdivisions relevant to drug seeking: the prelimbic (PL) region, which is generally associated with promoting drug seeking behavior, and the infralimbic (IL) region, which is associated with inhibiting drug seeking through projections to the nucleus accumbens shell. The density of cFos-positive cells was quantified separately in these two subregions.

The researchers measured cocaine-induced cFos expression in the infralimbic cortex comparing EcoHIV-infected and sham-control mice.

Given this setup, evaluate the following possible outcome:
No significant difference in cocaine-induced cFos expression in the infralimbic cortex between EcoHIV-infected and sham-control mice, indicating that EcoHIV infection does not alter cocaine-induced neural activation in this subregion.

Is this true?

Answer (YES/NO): YES